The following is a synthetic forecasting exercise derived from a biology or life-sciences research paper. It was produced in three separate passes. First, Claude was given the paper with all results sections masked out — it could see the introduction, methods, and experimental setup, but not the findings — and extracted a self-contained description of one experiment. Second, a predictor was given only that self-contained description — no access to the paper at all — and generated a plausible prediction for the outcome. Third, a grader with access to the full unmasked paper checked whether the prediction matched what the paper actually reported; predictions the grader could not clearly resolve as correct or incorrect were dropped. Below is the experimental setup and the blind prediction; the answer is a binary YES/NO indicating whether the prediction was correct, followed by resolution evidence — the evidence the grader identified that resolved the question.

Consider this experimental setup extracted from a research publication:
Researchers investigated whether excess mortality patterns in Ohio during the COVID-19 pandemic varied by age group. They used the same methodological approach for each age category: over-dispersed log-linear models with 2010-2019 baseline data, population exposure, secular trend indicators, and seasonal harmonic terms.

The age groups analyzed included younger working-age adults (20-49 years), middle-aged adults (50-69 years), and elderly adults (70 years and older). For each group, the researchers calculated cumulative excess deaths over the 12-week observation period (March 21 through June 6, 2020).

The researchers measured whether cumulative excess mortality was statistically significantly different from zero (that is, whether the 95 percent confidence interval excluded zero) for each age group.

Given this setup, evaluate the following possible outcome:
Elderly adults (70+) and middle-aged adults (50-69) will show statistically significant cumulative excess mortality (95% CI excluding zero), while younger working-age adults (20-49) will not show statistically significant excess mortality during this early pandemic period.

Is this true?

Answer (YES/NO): NO